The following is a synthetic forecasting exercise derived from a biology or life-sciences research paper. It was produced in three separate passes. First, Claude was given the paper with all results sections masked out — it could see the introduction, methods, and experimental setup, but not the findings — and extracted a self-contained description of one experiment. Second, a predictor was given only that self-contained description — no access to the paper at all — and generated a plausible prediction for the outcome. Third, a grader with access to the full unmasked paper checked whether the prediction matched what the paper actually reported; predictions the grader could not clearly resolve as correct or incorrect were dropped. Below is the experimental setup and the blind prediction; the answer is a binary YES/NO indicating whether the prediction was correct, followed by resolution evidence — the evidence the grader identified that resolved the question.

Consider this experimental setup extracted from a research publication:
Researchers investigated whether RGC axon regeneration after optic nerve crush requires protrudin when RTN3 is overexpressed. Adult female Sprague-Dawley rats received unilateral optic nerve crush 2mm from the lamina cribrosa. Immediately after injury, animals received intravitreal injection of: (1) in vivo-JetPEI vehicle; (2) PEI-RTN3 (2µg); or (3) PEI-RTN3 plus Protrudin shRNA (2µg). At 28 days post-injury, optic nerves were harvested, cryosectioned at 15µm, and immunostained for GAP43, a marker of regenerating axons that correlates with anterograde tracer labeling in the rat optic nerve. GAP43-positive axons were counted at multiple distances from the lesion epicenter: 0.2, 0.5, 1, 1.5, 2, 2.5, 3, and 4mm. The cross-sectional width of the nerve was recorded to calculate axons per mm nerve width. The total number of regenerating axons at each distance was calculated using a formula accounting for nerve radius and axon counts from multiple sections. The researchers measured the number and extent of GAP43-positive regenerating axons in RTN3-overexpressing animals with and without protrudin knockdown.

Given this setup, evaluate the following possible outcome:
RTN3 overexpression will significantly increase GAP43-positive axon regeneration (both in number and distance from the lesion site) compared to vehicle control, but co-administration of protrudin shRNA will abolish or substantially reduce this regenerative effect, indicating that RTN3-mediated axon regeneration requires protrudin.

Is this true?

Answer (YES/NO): YES